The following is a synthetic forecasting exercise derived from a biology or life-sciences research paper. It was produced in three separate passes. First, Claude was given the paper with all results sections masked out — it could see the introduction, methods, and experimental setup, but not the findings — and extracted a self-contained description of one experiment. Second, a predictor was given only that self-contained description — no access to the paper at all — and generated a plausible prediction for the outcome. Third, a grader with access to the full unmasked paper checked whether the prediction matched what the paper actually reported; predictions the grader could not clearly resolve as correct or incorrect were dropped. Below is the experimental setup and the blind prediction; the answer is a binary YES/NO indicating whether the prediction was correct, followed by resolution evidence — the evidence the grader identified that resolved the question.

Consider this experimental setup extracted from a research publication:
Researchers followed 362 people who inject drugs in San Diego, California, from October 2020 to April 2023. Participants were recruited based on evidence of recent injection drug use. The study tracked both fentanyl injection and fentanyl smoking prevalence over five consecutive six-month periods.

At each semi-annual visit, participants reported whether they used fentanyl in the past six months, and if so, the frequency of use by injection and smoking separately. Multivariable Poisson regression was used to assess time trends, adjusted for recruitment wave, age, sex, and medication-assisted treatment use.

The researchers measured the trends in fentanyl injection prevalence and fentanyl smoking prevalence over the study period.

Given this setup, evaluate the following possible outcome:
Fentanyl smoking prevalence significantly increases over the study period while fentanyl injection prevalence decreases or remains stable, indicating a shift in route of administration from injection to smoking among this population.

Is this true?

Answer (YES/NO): YES